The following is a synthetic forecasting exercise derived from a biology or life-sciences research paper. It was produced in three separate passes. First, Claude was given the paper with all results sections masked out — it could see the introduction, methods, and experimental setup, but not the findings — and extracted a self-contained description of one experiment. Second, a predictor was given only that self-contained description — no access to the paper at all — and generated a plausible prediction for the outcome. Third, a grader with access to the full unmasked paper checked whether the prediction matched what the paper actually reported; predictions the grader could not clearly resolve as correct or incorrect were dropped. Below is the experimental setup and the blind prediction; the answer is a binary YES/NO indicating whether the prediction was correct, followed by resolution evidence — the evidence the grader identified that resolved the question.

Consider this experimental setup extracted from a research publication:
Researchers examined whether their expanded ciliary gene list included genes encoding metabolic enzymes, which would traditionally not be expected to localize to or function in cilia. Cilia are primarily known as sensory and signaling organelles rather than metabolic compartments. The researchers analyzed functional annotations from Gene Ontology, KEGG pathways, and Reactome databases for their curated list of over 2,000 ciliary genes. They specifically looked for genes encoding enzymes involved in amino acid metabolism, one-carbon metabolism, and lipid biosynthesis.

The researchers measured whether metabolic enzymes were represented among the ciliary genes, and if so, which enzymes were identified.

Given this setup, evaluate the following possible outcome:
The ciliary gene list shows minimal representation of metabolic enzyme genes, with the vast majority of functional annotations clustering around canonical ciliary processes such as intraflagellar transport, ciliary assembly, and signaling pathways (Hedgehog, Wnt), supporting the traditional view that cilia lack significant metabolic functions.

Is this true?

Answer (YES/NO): NO